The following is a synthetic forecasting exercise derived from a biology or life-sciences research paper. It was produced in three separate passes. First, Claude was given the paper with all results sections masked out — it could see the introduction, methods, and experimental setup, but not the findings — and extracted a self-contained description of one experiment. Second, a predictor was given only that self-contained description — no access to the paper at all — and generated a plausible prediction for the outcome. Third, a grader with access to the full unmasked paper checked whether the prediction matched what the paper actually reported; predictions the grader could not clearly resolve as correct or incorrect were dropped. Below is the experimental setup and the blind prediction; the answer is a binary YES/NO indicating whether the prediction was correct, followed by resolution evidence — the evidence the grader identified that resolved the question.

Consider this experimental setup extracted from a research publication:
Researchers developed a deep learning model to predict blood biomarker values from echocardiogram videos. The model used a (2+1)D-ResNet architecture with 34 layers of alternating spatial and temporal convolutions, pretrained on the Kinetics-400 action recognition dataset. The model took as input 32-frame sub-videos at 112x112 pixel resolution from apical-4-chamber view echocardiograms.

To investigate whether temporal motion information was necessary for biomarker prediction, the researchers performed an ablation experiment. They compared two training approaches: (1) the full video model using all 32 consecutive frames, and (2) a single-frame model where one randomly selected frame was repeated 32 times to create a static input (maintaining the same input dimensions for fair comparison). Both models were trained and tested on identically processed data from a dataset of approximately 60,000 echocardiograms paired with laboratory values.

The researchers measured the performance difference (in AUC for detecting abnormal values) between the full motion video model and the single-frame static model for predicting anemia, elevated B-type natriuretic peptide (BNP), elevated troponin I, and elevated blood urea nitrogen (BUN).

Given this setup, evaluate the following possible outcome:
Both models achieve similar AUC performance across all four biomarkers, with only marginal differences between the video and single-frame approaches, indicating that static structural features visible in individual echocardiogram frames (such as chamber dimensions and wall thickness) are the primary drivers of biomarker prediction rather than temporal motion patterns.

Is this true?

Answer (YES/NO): NO